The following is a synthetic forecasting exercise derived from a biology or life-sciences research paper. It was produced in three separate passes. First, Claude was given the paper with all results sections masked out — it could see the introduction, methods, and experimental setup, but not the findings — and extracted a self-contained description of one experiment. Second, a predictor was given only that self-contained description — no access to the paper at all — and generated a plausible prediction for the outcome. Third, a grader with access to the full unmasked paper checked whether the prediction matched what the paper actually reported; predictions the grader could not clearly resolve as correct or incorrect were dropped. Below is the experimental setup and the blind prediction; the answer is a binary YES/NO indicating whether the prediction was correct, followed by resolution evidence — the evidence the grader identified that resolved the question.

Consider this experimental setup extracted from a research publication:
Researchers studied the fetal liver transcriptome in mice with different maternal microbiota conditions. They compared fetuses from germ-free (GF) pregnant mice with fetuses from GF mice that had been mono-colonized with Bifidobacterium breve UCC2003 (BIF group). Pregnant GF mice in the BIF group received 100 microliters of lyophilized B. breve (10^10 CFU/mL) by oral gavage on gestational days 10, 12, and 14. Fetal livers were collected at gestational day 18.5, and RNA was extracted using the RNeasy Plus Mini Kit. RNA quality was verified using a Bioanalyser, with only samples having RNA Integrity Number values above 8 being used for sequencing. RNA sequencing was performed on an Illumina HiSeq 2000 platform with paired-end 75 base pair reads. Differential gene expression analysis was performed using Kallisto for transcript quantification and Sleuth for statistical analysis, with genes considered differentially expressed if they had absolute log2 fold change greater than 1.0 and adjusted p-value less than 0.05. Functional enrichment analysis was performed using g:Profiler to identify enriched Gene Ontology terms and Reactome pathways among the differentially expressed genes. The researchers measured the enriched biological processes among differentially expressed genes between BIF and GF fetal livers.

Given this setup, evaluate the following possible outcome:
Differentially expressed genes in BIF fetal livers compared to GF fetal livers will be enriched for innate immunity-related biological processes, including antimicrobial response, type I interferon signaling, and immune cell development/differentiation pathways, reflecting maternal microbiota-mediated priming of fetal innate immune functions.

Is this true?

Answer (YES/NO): NO